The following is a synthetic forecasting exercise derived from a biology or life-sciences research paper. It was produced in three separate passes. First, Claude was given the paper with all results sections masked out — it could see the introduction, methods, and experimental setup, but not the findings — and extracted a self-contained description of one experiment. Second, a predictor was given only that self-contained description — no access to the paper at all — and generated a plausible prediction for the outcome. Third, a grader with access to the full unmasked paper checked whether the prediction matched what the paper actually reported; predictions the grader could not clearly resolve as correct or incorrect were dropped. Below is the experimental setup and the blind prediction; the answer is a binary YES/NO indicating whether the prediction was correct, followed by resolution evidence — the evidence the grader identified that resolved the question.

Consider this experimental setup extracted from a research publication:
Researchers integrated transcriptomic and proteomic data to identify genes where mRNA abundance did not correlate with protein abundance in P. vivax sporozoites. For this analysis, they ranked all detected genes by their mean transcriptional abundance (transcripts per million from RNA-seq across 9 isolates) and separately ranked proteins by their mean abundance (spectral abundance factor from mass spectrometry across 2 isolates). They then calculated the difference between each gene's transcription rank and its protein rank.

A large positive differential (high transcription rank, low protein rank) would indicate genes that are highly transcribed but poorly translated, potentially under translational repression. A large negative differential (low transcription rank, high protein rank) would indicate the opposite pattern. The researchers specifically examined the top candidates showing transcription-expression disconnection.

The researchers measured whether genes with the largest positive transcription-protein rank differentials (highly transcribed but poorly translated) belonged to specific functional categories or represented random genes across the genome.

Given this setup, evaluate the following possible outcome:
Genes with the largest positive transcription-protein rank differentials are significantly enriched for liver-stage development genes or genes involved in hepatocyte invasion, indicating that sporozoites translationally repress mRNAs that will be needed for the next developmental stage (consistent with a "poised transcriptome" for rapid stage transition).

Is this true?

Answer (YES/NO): YES